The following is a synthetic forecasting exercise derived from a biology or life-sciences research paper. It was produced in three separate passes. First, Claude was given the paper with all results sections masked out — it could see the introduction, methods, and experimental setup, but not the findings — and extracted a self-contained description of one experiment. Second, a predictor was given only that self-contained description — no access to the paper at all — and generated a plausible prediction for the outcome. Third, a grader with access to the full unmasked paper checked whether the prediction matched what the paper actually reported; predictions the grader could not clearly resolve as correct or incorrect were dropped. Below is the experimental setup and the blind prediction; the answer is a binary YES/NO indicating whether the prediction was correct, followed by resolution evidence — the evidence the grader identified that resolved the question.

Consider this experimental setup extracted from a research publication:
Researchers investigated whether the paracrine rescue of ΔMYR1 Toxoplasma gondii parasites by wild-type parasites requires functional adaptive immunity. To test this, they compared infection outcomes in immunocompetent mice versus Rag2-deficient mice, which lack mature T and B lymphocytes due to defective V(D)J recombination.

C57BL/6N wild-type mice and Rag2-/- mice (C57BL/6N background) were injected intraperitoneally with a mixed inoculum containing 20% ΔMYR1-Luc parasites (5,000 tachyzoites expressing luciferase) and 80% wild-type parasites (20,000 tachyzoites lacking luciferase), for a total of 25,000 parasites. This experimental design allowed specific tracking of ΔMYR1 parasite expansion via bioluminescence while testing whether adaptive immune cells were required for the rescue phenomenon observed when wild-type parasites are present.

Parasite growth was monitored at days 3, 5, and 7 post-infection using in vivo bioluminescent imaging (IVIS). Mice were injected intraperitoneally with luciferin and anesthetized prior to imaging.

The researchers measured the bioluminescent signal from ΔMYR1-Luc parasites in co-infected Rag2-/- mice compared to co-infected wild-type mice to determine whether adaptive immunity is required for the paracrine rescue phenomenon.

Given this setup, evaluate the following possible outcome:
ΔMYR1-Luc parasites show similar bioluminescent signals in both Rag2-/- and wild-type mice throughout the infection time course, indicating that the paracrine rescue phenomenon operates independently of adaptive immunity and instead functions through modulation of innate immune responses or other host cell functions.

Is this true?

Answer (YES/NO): NO